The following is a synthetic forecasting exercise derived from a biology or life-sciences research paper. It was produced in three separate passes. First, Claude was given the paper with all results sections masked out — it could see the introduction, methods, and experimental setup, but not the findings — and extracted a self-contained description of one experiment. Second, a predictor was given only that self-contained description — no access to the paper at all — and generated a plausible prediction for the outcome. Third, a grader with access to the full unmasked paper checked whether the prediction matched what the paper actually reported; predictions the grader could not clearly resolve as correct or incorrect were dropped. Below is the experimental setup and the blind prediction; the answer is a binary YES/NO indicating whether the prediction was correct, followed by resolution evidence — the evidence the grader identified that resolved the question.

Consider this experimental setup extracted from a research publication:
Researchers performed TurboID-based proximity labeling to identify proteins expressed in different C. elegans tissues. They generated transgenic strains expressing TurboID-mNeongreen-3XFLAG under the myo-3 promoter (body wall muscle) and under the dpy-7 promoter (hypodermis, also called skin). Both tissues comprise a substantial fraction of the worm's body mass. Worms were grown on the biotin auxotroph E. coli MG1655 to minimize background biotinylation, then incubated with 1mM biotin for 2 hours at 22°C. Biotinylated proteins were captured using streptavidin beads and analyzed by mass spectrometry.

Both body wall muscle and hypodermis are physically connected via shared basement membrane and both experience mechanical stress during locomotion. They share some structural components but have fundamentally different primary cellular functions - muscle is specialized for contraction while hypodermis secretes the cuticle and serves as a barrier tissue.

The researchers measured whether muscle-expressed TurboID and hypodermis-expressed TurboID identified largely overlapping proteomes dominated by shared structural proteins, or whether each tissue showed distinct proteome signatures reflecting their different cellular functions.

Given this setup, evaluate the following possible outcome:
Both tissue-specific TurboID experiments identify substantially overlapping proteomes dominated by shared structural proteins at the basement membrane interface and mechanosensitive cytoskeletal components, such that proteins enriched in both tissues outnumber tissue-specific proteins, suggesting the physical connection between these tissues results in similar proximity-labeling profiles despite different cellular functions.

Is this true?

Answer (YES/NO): NO